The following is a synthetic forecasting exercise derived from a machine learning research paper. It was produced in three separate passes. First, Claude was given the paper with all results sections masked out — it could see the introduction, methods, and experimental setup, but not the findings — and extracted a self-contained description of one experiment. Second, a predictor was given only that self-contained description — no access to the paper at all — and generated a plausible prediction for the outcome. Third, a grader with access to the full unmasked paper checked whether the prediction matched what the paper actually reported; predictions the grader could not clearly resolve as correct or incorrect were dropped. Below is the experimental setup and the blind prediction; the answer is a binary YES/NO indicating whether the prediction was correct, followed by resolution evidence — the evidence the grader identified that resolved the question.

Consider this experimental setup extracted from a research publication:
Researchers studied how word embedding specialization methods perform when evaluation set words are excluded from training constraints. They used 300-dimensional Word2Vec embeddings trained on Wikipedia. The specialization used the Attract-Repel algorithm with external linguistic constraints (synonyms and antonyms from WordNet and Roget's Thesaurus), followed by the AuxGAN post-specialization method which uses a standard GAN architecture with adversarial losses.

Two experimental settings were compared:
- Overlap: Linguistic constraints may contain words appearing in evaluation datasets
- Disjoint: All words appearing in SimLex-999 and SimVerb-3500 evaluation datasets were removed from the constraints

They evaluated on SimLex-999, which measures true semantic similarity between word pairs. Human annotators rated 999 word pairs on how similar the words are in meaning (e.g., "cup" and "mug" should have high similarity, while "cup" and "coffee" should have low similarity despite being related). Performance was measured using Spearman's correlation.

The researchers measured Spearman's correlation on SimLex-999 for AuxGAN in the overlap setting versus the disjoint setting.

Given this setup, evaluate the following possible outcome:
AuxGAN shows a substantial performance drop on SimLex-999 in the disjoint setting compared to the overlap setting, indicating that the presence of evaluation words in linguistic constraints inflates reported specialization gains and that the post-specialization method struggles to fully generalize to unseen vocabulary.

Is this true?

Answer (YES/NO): YES